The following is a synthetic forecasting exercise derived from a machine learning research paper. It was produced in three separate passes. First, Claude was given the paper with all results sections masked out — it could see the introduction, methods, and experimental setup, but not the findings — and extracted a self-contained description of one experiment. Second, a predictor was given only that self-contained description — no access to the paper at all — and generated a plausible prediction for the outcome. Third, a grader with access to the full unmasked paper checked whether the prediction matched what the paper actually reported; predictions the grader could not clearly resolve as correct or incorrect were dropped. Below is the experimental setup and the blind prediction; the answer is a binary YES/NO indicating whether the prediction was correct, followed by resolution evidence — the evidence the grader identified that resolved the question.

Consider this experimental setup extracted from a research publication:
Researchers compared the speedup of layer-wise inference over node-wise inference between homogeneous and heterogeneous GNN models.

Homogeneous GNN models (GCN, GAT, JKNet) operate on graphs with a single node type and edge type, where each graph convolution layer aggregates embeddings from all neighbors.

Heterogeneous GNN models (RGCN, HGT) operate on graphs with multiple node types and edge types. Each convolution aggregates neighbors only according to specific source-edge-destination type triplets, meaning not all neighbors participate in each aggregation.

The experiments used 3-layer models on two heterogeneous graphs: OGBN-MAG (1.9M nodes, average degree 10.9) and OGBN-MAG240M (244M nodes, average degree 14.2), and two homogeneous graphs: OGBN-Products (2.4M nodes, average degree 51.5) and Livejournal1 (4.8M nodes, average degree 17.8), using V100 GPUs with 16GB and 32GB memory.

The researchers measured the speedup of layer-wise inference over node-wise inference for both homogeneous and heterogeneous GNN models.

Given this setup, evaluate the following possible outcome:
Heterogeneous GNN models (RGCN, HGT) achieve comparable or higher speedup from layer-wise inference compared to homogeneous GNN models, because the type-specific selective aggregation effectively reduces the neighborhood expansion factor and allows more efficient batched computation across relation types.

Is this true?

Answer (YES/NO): NO